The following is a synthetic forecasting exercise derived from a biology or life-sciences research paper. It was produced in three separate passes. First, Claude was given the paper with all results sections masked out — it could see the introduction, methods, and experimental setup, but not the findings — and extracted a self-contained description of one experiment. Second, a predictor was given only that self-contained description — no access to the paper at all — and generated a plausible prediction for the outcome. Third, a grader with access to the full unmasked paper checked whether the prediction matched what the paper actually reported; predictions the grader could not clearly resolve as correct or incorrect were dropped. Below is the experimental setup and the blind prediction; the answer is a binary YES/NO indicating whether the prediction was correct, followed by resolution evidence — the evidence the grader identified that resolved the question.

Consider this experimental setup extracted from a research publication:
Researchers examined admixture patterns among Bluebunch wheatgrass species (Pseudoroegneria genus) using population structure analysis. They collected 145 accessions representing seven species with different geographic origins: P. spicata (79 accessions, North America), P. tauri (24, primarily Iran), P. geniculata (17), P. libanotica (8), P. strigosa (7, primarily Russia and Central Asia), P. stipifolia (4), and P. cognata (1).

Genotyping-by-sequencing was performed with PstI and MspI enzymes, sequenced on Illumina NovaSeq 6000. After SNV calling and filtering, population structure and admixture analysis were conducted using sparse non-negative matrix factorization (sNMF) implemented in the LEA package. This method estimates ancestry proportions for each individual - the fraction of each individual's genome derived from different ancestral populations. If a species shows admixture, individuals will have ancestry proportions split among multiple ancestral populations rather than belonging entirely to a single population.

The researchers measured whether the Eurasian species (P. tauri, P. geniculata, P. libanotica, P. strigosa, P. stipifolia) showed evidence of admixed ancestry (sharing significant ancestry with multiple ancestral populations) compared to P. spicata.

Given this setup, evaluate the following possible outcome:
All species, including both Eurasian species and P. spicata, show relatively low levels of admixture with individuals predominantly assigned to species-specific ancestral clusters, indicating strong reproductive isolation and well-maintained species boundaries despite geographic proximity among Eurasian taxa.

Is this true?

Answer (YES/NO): NO